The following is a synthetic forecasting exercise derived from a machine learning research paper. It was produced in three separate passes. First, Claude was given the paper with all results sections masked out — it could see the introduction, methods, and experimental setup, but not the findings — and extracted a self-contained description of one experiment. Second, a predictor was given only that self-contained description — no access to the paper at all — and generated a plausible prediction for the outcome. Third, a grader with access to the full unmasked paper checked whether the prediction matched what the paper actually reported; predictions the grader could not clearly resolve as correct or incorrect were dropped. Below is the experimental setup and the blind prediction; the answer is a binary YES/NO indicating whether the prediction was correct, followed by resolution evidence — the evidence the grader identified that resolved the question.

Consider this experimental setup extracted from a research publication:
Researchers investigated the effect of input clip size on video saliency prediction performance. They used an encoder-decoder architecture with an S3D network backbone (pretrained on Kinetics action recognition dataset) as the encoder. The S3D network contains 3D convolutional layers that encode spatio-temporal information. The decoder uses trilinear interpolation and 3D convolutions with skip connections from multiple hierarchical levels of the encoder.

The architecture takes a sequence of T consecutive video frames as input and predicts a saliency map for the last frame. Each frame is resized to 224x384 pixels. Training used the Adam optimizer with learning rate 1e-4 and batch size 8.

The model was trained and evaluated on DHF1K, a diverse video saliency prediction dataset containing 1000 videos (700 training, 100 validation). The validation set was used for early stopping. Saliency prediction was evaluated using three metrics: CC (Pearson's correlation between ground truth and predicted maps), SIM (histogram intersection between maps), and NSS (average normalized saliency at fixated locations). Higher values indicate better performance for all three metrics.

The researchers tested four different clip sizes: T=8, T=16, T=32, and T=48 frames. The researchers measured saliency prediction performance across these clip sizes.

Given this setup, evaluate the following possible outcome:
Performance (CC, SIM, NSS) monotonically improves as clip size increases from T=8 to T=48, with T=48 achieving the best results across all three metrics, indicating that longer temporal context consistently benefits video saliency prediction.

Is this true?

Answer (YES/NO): NO